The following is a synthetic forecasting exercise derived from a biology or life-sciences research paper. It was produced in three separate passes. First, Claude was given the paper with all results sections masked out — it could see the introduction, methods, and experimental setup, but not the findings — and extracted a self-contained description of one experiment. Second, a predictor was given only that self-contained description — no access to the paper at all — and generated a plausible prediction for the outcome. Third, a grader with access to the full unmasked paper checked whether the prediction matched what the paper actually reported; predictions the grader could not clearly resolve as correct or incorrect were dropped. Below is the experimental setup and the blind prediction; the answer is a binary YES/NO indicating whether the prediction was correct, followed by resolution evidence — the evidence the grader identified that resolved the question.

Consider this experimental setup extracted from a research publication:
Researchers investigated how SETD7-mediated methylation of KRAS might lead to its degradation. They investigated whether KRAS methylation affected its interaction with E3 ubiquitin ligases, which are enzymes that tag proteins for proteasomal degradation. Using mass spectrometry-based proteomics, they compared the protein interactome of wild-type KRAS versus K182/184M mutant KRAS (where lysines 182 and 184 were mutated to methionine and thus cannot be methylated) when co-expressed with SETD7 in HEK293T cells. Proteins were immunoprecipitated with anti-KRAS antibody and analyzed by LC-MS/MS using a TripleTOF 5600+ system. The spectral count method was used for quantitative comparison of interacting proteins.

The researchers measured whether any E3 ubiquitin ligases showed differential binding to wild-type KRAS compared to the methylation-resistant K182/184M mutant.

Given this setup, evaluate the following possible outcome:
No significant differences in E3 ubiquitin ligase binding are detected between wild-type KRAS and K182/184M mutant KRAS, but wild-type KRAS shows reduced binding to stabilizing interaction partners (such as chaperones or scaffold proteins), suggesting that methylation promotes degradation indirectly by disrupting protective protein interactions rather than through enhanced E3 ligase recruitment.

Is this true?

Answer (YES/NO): NO